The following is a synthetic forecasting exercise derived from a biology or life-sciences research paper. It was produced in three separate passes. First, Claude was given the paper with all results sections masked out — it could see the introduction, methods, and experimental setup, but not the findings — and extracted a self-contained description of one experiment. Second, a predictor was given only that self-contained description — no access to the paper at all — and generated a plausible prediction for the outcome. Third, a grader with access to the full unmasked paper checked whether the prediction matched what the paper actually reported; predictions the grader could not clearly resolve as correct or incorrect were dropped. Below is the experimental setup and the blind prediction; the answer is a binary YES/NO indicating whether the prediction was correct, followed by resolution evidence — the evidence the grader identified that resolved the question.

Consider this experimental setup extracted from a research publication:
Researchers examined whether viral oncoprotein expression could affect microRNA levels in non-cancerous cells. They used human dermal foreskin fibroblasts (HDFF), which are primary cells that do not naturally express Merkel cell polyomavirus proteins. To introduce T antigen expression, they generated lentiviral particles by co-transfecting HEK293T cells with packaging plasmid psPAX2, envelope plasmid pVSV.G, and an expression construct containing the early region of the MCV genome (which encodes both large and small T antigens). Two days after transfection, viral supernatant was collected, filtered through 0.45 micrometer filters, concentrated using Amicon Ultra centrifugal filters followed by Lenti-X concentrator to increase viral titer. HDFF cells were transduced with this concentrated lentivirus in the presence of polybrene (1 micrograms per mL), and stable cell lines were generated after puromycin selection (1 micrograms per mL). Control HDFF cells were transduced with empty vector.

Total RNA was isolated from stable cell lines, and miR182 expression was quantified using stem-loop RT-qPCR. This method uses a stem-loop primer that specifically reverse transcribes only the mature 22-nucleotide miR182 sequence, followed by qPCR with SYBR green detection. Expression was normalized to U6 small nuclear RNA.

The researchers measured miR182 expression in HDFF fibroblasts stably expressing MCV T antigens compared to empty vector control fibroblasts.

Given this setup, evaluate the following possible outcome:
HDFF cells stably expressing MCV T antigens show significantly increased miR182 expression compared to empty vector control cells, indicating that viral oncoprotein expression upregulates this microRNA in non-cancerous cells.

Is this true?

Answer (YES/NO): YES